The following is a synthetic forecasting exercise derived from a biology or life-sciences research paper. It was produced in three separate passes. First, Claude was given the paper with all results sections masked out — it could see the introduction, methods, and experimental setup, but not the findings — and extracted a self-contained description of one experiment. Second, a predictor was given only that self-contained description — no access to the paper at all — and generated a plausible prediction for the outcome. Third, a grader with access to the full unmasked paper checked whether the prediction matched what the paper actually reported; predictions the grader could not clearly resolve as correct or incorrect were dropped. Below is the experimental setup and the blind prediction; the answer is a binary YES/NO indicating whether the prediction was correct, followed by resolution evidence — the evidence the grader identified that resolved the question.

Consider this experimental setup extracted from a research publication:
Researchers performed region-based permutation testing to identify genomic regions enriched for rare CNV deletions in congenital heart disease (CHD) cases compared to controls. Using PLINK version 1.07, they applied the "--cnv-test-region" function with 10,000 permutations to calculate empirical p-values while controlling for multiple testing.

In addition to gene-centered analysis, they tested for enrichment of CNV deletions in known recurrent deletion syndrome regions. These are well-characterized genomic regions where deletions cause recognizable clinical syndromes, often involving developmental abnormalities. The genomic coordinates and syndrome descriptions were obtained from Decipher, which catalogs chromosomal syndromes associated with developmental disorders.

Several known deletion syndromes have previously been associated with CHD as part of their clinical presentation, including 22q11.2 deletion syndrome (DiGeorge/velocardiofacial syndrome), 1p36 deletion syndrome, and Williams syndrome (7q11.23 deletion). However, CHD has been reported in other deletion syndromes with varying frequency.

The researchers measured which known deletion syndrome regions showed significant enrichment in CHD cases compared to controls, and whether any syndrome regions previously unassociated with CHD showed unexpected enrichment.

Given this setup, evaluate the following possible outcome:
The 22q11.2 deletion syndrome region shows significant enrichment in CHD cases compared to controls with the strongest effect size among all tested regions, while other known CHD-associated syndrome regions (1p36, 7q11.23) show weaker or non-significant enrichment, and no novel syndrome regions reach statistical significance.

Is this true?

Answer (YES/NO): NO